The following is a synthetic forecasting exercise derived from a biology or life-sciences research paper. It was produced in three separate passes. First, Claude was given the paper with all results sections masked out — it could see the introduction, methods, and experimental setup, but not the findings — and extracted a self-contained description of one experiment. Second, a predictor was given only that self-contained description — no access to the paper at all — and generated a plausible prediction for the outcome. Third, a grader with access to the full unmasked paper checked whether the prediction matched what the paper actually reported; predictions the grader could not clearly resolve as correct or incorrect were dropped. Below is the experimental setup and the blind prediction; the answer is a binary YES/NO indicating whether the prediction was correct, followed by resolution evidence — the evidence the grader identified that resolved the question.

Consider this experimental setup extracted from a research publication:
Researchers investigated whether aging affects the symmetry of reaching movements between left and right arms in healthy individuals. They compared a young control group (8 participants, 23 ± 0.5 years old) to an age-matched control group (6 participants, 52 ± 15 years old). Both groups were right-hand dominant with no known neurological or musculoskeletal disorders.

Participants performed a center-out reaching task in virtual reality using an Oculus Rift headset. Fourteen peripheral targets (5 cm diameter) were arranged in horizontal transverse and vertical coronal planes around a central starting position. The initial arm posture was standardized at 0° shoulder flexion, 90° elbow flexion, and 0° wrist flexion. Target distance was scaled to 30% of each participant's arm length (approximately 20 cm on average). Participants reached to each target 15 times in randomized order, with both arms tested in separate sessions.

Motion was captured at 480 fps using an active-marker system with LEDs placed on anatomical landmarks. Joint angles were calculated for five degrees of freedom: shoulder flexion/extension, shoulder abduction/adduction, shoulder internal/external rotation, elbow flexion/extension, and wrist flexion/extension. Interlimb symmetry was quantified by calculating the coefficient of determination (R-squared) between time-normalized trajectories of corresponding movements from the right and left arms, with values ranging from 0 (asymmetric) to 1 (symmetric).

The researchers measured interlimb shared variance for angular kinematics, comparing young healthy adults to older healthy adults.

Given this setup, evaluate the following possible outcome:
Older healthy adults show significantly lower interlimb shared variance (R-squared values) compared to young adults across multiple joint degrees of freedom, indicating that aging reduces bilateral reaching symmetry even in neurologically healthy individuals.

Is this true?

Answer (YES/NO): NO